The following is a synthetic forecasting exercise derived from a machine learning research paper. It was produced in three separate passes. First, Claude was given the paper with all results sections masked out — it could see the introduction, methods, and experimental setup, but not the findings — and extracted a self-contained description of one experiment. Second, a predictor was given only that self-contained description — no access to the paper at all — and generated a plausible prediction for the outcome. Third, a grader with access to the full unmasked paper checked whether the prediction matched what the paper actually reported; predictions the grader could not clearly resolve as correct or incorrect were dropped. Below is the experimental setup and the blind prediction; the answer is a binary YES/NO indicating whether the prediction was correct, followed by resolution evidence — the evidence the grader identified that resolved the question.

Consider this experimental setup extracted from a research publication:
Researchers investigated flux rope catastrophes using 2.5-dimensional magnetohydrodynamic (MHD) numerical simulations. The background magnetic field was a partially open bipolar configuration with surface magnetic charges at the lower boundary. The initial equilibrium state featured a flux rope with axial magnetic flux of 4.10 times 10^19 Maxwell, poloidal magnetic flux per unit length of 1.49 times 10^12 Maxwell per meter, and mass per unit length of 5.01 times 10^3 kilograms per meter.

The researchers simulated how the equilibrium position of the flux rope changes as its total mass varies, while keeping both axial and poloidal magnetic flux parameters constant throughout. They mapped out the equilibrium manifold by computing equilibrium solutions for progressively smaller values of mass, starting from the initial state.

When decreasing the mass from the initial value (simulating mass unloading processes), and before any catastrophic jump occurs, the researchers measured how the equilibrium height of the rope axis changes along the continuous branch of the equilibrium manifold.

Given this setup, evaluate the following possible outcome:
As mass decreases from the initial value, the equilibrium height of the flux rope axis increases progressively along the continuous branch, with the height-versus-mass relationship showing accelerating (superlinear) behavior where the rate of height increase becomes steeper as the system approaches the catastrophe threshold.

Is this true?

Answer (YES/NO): NO